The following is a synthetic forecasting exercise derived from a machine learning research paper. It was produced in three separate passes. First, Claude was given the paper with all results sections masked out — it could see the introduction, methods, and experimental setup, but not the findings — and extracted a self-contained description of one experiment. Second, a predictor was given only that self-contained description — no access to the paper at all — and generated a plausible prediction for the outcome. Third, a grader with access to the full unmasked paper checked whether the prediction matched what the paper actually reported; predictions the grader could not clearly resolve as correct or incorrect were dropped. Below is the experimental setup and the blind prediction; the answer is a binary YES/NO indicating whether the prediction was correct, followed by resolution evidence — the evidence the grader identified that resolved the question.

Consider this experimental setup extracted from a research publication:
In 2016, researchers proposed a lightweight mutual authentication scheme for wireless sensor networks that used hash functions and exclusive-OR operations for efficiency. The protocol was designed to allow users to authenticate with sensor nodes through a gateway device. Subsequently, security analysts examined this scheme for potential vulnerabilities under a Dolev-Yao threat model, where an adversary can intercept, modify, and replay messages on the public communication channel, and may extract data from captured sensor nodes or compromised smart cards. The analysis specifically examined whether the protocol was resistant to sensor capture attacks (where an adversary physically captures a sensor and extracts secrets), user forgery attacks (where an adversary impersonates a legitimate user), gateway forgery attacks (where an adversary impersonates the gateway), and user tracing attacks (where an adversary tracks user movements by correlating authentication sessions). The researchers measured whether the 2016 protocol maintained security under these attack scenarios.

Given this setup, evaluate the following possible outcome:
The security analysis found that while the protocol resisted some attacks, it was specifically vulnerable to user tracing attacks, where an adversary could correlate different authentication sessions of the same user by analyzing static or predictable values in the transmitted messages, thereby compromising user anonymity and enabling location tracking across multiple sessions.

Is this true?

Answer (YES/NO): NO